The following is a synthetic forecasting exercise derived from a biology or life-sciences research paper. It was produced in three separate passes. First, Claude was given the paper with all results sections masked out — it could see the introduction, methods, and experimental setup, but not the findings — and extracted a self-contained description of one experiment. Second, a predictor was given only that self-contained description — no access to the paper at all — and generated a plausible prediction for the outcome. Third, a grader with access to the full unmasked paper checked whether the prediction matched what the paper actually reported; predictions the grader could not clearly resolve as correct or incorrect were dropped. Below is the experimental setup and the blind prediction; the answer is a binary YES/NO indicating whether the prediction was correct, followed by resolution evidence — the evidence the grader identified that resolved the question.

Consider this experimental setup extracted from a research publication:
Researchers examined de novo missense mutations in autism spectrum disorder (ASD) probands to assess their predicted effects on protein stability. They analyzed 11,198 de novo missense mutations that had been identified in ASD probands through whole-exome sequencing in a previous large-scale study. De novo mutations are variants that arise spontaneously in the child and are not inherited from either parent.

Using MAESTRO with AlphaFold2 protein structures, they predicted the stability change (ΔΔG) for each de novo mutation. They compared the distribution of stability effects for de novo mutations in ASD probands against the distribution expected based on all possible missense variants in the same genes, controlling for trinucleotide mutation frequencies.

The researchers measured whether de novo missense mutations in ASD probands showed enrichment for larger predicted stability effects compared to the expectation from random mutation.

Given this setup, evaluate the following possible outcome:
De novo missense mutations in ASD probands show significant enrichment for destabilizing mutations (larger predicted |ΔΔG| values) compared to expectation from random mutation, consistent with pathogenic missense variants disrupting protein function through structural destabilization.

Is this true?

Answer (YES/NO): YES